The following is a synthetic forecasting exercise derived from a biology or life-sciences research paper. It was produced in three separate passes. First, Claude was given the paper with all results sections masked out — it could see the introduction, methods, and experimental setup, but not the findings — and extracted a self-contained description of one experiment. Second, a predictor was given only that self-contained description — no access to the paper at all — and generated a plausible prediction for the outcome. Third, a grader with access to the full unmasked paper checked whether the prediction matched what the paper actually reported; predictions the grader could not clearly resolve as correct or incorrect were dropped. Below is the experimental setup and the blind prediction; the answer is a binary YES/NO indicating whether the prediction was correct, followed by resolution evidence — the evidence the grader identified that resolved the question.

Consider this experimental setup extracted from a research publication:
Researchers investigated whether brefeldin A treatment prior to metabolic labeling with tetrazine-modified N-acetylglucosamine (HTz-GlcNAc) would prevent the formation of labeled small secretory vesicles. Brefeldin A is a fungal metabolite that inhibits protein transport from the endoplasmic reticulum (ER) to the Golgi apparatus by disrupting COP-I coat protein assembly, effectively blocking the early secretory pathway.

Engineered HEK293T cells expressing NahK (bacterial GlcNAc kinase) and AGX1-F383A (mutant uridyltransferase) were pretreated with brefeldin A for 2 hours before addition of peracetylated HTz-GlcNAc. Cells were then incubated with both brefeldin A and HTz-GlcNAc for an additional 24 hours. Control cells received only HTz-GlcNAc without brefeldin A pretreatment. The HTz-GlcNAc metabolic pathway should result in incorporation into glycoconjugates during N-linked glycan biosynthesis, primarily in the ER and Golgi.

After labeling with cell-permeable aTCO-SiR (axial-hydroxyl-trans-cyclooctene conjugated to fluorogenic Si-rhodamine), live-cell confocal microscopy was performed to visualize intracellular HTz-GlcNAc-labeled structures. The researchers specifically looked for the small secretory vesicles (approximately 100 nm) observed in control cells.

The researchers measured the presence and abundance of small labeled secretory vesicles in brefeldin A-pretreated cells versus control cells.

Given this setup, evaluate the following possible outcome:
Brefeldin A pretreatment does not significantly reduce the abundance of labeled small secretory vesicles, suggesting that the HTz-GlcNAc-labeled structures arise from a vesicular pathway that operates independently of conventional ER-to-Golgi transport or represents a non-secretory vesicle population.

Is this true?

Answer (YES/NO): NO